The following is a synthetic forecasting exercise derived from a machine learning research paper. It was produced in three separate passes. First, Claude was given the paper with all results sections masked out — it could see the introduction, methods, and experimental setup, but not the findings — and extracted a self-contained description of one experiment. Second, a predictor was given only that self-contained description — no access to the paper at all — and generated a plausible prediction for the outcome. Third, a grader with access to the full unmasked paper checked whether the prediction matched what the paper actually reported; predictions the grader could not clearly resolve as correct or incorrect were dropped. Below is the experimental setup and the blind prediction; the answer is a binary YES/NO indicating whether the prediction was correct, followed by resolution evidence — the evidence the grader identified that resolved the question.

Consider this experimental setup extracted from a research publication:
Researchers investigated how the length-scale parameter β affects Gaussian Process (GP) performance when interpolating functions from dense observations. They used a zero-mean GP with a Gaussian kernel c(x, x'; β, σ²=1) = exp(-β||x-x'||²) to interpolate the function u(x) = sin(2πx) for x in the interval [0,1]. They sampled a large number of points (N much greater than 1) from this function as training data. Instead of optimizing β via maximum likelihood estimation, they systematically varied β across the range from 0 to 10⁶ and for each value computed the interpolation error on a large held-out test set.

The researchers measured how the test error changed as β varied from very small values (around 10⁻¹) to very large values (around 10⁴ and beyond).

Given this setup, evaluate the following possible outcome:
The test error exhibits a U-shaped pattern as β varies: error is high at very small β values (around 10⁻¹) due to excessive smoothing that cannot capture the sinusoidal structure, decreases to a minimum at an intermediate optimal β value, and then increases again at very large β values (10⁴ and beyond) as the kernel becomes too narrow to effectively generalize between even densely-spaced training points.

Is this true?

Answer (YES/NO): NO